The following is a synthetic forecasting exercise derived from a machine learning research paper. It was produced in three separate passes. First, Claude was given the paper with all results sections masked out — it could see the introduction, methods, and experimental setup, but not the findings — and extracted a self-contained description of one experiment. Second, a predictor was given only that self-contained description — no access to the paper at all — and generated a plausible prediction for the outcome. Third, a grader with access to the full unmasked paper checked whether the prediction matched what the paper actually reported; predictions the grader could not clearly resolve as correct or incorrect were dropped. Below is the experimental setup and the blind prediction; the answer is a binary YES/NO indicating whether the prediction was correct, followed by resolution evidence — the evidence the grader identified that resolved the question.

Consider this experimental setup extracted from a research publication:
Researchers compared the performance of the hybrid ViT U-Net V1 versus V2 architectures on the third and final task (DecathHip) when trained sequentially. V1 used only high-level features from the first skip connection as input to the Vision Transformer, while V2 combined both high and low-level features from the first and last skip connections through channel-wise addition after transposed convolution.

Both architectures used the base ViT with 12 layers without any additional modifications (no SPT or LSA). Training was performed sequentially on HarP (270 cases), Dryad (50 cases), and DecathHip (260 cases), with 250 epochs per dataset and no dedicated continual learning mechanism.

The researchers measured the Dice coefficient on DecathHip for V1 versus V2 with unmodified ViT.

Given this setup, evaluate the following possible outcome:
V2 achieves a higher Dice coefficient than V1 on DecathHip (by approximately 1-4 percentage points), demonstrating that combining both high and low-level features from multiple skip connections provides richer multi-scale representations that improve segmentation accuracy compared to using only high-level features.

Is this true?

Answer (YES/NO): NO